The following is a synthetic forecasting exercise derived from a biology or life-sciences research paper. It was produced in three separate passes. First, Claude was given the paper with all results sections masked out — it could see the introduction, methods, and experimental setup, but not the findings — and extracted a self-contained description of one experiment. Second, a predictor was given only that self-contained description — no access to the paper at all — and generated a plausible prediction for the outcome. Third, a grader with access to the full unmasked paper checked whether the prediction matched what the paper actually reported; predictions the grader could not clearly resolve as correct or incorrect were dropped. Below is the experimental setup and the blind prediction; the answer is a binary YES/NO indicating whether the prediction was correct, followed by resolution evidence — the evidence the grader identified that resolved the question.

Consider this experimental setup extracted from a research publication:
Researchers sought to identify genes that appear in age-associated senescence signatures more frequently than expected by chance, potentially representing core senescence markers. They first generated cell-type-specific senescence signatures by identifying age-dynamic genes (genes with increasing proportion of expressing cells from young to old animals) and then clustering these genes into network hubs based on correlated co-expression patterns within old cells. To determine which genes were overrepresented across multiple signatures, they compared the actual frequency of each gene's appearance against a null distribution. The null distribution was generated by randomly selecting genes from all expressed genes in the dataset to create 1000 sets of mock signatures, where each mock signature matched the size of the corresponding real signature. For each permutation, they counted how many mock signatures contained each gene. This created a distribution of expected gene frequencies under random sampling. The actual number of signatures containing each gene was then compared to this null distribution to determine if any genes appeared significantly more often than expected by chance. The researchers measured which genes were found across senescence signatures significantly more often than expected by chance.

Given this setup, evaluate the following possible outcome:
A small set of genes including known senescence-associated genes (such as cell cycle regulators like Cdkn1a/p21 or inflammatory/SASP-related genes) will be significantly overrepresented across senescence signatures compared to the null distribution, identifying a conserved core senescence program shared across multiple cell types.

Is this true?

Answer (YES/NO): NO